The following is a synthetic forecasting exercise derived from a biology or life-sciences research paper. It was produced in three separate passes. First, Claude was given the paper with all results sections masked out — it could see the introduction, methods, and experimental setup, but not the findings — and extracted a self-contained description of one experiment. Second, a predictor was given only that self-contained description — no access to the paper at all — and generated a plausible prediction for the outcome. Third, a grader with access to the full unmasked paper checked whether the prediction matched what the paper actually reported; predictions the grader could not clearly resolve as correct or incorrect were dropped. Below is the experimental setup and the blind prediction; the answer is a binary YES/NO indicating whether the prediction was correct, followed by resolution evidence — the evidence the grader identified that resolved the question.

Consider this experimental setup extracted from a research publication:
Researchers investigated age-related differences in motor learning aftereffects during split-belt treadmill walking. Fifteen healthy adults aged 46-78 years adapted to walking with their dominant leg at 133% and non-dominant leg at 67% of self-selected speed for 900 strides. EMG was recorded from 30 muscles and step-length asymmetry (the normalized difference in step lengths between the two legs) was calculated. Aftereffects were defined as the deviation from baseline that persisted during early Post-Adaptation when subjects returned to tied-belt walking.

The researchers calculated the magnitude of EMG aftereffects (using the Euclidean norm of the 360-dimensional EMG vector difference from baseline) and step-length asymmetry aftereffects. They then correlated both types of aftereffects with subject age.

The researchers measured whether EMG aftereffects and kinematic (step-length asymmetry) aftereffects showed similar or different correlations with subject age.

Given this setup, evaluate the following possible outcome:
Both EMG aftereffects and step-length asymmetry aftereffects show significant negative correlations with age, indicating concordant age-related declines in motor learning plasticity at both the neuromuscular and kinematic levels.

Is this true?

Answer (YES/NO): NO